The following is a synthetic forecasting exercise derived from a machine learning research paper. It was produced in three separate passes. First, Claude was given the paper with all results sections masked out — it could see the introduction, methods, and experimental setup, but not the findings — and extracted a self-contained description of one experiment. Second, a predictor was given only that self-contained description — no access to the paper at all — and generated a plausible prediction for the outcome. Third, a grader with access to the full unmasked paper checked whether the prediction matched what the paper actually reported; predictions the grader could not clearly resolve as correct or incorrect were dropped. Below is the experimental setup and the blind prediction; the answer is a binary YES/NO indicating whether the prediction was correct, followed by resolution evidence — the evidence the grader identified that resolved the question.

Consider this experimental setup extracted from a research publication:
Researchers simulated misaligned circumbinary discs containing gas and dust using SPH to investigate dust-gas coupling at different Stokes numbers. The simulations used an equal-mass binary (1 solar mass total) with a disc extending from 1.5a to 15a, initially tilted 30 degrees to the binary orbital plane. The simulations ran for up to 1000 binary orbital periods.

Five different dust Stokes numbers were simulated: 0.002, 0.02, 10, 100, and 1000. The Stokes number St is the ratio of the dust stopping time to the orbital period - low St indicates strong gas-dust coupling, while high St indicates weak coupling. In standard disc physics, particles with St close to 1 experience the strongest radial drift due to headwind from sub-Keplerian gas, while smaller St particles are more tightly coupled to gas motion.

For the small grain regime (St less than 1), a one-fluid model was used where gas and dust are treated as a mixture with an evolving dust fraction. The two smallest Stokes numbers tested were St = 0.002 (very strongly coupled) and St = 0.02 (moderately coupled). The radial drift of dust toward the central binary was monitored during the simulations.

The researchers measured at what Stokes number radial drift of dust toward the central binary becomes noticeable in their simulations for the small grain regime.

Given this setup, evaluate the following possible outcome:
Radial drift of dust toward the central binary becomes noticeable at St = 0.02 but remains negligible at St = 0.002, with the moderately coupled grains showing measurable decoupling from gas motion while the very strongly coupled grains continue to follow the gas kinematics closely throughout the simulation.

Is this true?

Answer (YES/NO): YES